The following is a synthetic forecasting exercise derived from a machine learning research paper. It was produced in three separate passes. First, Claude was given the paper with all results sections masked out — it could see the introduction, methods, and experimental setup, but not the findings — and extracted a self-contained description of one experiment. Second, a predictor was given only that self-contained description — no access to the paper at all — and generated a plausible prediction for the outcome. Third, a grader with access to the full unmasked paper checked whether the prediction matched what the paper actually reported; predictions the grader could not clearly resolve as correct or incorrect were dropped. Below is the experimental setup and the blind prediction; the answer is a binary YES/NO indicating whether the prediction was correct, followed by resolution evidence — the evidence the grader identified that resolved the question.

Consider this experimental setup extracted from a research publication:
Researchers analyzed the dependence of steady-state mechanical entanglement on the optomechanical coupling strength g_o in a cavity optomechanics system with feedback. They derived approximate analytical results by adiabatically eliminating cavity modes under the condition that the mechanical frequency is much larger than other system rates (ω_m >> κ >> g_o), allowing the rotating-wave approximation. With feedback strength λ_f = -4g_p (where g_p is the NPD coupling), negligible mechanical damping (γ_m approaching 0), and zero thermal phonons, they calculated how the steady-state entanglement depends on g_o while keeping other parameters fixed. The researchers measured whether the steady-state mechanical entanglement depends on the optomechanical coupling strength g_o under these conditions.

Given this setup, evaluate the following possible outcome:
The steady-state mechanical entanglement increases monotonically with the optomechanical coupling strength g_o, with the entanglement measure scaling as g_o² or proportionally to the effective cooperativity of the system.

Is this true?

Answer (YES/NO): NO